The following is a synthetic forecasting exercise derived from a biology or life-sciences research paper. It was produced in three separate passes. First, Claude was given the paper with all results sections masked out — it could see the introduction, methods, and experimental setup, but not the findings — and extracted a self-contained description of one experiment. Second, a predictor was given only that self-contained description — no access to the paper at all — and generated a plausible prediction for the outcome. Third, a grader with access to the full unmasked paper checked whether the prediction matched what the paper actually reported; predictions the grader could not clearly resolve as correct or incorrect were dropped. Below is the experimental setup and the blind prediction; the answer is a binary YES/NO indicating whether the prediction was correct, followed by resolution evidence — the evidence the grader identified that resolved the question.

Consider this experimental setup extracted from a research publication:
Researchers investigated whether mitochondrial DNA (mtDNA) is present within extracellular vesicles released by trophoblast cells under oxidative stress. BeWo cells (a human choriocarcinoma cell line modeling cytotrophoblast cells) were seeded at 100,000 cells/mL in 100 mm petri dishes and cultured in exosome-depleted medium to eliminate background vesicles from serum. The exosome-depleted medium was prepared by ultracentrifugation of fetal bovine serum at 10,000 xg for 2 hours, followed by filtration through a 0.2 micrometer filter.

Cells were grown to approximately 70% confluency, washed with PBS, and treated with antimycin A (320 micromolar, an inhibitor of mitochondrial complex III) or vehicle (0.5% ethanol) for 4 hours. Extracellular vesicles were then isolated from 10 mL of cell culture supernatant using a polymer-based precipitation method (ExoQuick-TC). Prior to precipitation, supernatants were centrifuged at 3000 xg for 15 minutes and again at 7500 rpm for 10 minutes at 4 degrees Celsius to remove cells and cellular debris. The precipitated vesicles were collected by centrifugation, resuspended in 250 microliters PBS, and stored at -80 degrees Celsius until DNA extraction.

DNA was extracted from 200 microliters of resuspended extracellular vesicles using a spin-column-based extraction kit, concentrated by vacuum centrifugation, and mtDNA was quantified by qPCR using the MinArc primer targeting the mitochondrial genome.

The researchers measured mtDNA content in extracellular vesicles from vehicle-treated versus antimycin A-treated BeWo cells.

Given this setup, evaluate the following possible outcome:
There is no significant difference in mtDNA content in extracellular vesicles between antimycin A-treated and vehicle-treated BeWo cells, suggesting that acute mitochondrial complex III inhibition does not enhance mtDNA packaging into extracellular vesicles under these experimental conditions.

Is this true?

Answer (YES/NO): NO